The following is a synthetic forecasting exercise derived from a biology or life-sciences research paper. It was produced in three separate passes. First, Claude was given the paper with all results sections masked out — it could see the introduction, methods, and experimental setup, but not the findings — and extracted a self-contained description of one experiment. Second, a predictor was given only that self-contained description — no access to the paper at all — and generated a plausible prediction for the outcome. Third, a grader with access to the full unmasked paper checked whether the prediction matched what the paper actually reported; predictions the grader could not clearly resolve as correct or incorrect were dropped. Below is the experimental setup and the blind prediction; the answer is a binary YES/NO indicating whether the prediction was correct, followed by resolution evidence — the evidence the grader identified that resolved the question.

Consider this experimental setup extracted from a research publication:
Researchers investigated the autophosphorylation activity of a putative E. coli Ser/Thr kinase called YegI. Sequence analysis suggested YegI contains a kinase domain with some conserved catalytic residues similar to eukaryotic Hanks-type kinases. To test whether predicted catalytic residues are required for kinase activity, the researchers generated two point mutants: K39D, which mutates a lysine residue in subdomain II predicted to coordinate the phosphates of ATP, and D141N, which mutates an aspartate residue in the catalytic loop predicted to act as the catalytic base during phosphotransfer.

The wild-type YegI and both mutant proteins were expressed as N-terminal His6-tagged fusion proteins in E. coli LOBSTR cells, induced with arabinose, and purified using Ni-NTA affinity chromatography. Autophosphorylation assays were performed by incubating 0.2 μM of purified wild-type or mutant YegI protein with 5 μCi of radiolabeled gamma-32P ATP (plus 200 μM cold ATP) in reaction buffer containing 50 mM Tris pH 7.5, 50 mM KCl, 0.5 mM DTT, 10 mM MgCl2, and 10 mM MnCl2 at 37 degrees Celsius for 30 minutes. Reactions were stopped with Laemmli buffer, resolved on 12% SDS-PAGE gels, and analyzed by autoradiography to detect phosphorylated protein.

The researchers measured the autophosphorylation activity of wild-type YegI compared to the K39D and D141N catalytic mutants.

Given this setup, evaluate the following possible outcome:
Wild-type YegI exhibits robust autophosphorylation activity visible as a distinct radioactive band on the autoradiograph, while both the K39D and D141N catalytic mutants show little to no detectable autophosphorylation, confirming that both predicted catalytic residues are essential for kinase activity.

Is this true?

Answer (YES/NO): YES